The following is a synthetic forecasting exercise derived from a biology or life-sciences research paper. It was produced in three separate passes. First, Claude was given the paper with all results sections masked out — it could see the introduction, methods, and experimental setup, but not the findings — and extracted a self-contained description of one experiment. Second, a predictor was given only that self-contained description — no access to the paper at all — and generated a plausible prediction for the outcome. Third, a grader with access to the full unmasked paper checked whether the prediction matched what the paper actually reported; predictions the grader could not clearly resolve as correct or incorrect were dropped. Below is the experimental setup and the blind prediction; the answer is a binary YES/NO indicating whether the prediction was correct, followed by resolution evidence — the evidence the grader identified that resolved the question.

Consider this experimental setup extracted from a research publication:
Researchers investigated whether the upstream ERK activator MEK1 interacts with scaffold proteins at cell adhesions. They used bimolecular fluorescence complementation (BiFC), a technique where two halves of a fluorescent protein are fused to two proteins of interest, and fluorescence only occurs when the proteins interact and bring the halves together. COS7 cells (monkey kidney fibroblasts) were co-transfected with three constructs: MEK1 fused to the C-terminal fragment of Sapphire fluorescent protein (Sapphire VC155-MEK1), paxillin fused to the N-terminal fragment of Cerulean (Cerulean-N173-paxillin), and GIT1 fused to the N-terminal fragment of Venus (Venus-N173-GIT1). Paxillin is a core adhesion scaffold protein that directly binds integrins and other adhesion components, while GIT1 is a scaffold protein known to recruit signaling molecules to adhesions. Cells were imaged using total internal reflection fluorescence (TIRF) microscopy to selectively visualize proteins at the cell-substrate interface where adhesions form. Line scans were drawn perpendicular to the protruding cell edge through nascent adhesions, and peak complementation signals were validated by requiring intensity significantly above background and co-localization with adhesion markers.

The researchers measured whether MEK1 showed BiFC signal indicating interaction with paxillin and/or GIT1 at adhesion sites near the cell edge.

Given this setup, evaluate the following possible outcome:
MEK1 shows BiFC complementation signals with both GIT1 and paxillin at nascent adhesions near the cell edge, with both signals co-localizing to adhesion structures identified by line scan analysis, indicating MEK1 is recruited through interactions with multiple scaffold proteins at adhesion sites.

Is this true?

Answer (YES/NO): YES